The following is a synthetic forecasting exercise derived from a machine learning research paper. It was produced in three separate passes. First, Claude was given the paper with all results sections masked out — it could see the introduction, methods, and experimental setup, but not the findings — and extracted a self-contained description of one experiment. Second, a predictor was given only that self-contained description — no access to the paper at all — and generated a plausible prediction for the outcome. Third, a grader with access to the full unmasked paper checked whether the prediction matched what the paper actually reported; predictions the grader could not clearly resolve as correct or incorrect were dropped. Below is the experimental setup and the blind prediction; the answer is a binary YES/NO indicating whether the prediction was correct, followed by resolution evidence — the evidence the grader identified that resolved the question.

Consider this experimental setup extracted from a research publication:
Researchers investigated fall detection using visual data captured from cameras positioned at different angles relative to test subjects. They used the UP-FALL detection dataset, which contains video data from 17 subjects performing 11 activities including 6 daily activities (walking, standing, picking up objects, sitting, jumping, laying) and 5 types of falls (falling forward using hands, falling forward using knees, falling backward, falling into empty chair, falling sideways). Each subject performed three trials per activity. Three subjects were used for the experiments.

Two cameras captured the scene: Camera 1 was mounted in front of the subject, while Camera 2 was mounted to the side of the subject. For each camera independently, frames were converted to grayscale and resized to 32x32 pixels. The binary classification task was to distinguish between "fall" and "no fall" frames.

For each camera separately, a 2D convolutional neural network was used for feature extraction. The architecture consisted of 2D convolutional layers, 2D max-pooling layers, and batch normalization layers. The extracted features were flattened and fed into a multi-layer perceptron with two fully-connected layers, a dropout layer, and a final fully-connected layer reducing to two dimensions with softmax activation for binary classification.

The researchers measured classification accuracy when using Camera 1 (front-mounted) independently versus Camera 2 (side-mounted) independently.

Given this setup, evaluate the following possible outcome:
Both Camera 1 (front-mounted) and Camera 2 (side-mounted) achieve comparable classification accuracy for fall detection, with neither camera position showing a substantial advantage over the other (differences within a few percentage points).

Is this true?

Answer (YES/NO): YES